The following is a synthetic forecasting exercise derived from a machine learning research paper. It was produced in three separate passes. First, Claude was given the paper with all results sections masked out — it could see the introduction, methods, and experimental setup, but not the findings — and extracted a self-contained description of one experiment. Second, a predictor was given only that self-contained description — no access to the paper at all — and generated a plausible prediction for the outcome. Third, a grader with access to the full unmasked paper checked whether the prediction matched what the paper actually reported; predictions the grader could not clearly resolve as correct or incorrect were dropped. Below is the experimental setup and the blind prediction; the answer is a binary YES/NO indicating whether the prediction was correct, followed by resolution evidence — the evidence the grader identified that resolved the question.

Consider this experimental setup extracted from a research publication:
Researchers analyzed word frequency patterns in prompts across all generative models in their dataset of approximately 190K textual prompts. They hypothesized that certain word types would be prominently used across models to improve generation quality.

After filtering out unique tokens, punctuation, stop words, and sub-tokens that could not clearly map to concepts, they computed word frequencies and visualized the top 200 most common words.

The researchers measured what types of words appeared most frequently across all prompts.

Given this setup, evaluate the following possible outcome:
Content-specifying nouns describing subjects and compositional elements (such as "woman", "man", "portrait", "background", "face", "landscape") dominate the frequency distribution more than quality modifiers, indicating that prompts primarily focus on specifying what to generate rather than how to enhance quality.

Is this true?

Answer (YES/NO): NO